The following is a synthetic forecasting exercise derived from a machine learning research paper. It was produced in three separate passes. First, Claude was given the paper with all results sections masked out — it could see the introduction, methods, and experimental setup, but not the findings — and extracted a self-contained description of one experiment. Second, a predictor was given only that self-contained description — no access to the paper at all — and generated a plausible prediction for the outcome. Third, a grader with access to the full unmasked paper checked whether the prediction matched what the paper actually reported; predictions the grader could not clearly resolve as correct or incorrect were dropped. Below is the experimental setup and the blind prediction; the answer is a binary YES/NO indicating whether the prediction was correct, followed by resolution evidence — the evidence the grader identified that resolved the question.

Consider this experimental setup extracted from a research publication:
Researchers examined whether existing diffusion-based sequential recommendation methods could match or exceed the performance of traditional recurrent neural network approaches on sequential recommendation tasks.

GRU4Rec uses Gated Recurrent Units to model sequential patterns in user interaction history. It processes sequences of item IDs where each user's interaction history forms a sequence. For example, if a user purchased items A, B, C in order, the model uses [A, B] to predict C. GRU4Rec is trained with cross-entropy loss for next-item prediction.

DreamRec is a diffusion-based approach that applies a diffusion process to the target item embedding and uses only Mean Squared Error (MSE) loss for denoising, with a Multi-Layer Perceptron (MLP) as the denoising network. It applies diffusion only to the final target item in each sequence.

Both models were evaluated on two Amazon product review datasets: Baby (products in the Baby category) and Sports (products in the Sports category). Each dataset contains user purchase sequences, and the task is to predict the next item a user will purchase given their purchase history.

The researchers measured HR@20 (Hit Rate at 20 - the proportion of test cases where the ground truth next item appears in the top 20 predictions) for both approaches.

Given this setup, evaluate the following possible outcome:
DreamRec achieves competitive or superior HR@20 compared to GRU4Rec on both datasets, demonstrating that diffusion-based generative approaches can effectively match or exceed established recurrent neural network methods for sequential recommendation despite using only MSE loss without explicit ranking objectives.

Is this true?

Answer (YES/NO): NO